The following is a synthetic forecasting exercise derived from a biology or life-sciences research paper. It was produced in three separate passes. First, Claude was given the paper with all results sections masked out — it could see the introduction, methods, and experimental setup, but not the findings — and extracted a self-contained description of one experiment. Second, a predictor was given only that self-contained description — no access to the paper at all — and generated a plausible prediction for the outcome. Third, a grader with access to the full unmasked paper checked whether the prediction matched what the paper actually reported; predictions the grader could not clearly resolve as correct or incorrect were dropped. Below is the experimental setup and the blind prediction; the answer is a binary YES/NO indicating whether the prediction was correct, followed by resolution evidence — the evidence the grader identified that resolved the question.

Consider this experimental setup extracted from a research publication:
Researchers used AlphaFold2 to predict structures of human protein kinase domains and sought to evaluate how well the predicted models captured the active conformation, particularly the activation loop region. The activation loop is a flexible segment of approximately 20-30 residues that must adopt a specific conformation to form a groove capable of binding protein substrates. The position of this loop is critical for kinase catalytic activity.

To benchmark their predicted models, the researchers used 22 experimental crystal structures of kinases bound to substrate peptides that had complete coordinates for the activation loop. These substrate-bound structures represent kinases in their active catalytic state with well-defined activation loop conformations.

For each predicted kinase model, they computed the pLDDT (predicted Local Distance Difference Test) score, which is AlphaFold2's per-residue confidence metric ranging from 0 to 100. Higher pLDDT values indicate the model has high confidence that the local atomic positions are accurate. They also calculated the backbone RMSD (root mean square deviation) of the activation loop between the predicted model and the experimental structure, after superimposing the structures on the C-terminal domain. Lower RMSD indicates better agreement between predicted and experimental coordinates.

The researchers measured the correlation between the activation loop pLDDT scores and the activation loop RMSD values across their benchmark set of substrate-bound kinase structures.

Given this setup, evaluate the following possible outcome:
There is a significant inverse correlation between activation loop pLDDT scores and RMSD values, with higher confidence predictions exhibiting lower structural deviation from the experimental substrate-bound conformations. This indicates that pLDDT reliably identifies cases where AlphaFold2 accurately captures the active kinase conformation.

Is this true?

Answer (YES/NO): YES